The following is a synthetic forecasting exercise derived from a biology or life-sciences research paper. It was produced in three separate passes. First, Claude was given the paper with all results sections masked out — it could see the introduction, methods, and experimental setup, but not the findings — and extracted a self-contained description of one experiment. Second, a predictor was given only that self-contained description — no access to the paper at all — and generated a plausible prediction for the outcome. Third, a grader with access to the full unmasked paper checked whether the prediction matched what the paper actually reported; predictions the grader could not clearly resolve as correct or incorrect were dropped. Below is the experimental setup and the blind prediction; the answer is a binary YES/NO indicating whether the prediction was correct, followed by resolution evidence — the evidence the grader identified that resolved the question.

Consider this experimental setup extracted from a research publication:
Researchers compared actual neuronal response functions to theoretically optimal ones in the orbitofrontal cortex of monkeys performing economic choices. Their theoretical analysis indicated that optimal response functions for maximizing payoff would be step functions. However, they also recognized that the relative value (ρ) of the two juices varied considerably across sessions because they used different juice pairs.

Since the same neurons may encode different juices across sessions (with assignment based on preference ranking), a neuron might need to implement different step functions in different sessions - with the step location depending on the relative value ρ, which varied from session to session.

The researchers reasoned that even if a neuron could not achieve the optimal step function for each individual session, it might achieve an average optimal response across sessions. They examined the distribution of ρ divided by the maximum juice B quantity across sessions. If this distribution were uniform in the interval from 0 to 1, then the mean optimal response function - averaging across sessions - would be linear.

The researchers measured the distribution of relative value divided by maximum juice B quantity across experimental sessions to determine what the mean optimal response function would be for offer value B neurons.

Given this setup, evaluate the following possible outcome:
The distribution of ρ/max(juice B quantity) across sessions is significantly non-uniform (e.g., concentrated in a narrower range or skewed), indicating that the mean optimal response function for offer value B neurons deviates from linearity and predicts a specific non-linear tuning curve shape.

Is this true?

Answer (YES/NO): YES